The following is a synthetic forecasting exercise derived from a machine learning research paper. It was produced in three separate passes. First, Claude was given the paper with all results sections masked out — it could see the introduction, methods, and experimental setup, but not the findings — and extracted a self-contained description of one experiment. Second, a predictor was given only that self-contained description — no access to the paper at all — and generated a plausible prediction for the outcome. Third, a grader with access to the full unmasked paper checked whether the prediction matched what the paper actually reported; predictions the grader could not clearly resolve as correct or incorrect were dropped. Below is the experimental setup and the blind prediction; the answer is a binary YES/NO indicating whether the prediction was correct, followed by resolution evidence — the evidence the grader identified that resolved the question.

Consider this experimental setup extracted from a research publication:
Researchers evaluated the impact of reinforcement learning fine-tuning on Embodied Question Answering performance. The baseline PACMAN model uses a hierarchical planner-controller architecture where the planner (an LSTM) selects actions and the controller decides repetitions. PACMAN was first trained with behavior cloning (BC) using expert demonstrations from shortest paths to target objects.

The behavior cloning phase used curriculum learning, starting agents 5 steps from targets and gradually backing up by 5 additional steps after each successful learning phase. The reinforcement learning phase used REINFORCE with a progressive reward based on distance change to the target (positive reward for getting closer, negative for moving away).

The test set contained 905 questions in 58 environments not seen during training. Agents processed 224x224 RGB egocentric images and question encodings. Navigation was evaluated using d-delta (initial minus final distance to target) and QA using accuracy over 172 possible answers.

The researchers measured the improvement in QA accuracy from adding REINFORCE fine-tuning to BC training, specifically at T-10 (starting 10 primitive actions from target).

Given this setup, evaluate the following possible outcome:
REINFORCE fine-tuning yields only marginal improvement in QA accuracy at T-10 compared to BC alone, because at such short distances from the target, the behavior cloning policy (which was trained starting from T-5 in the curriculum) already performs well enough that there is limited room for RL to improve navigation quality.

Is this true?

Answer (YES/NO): YES